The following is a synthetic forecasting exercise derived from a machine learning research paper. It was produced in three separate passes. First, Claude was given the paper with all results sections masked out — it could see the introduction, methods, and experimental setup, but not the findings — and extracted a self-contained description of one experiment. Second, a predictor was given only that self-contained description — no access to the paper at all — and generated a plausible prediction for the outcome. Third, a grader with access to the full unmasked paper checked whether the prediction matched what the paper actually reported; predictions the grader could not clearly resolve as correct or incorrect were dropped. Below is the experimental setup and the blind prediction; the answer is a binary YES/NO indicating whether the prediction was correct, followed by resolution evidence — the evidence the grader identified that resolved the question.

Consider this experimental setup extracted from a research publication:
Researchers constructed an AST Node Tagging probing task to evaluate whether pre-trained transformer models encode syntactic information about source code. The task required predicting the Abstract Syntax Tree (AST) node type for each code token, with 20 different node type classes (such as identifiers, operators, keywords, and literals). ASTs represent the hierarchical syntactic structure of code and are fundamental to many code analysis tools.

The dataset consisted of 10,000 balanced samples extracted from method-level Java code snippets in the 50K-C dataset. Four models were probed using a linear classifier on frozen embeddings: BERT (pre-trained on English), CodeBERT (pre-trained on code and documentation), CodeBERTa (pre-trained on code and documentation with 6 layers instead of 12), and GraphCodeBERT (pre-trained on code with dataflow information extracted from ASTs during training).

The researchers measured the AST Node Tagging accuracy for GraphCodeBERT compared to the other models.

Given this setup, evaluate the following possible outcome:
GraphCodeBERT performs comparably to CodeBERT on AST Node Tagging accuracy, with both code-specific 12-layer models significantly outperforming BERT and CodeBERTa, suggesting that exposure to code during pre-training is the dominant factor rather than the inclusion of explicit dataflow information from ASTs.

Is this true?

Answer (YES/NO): NO